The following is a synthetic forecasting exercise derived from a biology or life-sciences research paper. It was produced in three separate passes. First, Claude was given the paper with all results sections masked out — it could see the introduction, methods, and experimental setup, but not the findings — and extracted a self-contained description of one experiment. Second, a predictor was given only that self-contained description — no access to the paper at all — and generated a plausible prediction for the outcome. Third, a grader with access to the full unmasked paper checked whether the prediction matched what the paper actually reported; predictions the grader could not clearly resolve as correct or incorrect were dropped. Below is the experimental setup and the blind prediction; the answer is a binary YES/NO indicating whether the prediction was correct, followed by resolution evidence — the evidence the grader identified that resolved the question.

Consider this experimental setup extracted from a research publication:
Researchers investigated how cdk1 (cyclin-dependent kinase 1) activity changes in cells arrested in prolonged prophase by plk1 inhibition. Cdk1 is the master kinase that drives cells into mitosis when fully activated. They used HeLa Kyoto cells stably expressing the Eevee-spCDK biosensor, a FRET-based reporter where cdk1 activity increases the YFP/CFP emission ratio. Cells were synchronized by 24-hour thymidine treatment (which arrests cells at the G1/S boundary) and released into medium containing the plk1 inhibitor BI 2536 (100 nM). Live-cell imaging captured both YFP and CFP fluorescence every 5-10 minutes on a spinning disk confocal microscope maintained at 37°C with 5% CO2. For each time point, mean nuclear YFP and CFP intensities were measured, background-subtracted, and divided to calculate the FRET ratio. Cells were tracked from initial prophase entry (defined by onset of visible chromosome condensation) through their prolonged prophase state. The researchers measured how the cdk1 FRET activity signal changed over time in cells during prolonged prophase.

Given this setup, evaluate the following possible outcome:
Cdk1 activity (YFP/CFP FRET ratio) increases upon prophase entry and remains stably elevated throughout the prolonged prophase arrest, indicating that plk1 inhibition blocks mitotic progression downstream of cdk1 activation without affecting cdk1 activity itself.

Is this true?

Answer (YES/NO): NO